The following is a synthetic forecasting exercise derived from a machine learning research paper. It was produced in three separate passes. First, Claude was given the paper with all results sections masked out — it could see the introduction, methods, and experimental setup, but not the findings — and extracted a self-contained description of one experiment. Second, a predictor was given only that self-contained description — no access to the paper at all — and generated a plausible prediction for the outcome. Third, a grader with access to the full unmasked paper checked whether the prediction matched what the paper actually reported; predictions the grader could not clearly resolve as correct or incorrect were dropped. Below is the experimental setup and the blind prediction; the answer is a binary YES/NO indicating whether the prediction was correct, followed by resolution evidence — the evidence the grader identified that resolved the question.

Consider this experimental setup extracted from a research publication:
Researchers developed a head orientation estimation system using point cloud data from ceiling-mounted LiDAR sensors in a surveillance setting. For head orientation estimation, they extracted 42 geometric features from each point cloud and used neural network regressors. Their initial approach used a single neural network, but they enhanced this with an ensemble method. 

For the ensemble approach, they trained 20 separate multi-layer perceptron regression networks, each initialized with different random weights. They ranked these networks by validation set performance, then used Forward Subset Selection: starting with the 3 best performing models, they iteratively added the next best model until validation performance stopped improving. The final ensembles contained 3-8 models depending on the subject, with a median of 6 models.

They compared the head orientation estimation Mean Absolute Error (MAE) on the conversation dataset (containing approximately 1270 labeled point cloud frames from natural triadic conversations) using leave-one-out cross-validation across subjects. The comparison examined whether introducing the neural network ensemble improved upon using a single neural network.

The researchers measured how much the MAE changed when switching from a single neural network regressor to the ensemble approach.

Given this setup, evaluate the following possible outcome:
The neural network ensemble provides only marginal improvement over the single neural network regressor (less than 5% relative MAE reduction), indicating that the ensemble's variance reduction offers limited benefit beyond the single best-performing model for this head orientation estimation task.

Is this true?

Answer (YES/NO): NO